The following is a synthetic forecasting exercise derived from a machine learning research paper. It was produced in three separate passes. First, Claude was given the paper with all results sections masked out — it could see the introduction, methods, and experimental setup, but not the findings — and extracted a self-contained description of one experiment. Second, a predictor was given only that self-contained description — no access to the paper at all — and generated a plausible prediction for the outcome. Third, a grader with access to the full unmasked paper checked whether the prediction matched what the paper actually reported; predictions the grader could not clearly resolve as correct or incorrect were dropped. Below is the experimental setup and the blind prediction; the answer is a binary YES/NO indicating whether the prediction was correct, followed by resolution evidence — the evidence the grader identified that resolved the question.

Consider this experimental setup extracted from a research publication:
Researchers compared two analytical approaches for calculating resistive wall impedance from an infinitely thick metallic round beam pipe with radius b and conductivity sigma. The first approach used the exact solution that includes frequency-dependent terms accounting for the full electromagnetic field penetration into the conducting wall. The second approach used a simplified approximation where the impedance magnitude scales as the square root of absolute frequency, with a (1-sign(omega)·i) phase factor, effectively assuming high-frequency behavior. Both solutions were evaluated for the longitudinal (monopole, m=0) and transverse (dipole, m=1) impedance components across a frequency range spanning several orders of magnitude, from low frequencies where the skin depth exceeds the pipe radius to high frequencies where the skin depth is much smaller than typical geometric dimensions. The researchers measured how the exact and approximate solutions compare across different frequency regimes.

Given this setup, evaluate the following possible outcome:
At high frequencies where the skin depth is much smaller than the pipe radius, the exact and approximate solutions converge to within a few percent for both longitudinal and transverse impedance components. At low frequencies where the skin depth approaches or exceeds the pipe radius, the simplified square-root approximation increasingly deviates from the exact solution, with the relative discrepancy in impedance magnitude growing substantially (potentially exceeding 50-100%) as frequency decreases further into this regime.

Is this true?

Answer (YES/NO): NO